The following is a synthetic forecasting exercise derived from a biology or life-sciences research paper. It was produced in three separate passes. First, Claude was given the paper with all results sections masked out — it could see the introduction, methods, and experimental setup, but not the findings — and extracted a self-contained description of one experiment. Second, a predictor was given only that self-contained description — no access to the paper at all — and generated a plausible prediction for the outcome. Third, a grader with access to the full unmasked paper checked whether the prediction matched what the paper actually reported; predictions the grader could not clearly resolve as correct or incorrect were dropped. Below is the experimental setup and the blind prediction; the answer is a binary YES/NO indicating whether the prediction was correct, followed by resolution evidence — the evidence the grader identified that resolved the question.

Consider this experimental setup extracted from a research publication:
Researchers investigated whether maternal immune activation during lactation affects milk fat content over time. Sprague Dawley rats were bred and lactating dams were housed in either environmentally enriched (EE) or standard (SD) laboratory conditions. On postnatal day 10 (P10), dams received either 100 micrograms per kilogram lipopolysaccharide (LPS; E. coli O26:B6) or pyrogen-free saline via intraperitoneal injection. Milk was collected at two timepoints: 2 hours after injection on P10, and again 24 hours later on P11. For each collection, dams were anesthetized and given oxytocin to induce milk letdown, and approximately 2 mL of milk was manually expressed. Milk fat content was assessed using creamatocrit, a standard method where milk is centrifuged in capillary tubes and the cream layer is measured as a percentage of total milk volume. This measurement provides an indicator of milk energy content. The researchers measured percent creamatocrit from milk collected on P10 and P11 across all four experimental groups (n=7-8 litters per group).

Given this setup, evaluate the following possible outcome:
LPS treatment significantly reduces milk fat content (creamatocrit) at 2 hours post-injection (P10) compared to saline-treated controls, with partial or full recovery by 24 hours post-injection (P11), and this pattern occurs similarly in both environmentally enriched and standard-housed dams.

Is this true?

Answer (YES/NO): NO